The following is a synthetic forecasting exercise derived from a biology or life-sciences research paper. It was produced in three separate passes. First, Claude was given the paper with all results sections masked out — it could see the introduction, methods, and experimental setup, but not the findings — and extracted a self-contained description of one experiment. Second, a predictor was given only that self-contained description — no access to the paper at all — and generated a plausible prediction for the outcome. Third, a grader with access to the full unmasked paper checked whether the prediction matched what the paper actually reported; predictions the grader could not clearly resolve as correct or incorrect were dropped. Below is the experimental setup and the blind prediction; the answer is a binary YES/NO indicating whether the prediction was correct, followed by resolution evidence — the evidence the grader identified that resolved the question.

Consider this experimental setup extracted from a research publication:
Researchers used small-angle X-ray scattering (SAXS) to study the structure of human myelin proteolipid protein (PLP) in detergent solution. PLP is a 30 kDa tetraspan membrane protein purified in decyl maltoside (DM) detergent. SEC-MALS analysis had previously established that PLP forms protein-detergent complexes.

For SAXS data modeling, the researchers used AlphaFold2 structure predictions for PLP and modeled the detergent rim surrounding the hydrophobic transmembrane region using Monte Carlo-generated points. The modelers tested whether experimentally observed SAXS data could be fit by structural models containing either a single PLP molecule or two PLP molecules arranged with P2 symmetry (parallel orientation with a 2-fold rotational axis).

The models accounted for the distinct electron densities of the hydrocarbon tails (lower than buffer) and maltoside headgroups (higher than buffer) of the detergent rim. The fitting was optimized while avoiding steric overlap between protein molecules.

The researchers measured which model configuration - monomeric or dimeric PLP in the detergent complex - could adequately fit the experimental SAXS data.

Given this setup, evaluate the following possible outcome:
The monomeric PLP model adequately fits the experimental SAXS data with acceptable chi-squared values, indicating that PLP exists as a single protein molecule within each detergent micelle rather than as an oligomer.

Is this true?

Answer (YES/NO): NO